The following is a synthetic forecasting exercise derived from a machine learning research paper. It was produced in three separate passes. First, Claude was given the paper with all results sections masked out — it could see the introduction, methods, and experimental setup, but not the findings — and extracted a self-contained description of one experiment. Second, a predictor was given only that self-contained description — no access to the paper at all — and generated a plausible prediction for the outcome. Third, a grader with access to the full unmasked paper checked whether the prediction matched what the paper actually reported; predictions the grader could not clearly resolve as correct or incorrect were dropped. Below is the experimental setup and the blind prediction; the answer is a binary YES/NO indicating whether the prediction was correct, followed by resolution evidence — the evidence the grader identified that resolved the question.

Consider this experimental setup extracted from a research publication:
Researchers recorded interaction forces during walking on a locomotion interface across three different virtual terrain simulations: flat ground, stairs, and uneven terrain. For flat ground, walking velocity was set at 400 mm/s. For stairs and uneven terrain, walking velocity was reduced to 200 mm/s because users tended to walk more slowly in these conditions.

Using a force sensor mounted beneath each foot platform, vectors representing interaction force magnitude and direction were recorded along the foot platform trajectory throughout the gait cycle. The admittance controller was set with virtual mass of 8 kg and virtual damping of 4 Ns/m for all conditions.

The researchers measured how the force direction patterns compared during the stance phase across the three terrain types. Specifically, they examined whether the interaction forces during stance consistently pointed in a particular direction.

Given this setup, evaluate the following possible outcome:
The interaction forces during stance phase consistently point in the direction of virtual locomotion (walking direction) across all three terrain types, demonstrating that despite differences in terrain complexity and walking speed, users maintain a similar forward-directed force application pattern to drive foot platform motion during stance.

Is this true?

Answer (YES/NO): NO